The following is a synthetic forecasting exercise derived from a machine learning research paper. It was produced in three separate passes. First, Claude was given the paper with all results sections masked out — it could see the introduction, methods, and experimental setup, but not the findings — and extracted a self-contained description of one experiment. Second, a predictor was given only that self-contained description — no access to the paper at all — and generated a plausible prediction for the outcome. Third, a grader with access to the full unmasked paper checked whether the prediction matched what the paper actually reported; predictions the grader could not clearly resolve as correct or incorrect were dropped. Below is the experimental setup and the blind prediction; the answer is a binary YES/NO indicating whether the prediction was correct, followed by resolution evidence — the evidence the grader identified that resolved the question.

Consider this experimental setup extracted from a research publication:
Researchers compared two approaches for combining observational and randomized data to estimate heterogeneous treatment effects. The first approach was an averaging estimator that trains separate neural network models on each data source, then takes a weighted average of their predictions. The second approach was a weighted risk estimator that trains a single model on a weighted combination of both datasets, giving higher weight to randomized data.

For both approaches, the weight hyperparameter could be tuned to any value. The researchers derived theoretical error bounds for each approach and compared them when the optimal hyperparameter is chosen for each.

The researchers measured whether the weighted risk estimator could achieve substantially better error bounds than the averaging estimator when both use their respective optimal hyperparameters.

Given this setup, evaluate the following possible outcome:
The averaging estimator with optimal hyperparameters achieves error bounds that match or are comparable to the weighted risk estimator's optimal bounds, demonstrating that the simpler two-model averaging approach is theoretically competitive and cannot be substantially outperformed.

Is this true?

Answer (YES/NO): YES